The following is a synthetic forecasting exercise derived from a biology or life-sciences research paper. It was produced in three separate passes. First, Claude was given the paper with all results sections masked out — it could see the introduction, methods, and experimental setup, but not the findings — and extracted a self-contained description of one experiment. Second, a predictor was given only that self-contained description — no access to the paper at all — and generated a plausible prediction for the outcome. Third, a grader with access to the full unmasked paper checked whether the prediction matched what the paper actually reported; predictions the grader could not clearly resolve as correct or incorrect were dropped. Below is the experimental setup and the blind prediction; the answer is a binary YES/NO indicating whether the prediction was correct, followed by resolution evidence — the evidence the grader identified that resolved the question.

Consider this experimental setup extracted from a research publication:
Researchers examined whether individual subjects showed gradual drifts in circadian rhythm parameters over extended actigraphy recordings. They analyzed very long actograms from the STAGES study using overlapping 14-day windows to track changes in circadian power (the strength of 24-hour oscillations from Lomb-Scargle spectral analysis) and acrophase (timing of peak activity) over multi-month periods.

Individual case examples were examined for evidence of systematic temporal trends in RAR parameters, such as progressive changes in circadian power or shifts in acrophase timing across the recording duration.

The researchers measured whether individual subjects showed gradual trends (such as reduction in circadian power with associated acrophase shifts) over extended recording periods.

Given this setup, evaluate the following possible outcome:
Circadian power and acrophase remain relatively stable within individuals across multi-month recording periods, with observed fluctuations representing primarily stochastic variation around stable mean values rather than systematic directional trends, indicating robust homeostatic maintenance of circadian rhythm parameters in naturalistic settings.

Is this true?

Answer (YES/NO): NO